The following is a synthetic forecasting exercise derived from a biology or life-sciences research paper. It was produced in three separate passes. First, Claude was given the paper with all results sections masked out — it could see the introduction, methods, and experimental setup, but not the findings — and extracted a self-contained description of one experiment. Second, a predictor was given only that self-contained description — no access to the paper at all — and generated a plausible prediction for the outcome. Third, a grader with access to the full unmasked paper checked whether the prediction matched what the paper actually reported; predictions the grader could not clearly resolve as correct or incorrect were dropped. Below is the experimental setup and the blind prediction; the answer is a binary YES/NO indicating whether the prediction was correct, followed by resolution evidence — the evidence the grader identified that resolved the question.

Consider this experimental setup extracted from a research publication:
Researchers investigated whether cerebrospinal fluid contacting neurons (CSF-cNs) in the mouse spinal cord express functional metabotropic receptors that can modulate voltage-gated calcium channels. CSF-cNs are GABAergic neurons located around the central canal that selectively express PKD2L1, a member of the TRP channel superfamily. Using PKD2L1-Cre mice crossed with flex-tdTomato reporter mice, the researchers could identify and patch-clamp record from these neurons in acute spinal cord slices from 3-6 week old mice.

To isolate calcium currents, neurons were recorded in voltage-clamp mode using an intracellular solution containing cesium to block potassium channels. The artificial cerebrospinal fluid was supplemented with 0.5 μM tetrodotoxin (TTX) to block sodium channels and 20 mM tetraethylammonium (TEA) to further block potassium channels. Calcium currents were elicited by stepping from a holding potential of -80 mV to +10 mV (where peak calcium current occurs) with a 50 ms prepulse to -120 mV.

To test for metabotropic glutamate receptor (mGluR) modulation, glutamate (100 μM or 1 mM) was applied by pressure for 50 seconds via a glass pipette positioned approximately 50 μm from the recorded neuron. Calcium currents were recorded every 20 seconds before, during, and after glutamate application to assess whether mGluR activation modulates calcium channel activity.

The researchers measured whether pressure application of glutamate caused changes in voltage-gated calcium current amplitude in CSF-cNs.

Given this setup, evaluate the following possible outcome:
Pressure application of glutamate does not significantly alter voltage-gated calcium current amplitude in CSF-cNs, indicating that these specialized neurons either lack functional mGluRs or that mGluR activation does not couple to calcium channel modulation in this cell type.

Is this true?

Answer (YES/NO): YES